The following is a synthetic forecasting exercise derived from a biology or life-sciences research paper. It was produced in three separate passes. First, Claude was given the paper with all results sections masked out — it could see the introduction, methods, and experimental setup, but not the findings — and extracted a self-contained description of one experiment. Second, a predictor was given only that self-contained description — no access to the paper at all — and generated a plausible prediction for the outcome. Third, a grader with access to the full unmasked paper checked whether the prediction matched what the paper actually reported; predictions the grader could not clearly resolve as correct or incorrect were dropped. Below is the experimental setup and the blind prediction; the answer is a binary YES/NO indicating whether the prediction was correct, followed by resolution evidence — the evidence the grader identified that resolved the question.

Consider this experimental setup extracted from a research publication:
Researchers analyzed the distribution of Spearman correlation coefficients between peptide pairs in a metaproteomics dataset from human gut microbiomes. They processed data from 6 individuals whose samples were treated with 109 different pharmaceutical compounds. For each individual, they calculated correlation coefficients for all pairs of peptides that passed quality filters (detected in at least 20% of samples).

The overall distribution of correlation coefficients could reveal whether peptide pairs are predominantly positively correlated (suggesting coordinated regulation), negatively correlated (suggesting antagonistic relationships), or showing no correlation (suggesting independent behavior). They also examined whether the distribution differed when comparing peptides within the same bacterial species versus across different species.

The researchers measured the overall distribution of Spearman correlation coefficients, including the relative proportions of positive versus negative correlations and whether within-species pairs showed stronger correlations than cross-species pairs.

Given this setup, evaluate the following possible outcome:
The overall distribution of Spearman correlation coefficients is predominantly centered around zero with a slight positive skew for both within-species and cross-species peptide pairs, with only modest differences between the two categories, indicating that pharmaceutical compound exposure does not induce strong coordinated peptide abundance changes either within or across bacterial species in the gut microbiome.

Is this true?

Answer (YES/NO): NO